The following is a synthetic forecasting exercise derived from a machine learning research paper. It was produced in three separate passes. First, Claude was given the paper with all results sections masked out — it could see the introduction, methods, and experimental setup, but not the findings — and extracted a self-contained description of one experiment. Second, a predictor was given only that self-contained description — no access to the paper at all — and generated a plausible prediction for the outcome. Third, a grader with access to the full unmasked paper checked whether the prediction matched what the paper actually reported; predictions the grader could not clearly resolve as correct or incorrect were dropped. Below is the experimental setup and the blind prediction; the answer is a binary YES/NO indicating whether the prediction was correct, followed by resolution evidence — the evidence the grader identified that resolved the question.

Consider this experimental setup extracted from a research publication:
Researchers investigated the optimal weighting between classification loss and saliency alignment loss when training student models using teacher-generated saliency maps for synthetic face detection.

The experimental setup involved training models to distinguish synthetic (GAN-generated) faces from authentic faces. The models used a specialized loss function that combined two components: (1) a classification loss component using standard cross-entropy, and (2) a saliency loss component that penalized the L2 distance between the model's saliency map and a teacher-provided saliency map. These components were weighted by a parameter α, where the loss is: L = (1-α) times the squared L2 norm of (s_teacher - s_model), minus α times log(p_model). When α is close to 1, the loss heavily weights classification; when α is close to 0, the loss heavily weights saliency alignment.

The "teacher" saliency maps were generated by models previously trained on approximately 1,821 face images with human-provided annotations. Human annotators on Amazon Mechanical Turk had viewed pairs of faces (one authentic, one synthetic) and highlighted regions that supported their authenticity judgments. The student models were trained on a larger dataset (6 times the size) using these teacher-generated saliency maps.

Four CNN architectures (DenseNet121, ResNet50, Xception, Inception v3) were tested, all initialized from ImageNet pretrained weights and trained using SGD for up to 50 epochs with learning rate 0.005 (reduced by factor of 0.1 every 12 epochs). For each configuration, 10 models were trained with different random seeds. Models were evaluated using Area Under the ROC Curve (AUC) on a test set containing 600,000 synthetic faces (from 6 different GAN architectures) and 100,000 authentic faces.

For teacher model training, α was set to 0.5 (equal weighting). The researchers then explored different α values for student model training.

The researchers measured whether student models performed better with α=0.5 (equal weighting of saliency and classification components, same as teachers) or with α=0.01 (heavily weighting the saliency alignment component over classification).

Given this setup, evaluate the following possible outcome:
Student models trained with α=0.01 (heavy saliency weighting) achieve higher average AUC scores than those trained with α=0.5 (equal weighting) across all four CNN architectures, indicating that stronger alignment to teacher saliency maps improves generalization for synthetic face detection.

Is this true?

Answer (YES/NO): YES